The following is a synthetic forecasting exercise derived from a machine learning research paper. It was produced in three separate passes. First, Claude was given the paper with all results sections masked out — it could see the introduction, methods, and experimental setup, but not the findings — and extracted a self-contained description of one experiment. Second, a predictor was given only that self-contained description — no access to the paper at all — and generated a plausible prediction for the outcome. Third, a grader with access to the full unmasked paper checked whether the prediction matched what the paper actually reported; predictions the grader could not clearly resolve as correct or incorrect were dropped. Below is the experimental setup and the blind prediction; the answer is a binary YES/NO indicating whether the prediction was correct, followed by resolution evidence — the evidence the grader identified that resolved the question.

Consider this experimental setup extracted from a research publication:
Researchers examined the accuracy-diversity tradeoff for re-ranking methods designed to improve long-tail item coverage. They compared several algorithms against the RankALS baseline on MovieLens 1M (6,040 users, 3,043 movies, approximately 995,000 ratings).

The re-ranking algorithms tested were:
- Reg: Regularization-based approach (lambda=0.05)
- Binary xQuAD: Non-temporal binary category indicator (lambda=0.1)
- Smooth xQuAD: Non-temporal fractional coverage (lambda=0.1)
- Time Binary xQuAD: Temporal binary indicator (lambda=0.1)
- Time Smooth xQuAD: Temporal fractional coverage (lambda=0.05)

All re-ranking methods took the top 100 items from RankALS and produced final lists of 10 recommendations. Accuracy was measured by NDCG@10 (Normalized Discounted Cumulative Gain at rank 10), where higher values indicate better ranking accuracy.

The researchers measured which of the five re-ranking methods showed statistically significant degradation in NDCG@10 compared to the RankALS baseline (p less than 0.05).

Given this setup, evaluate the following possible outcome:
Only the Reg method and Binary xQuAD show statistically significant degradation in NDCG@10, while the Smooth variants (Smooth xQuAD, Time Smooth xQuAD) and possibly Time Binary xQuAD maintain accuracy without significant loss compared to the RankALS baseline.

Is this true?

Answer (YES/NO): NO